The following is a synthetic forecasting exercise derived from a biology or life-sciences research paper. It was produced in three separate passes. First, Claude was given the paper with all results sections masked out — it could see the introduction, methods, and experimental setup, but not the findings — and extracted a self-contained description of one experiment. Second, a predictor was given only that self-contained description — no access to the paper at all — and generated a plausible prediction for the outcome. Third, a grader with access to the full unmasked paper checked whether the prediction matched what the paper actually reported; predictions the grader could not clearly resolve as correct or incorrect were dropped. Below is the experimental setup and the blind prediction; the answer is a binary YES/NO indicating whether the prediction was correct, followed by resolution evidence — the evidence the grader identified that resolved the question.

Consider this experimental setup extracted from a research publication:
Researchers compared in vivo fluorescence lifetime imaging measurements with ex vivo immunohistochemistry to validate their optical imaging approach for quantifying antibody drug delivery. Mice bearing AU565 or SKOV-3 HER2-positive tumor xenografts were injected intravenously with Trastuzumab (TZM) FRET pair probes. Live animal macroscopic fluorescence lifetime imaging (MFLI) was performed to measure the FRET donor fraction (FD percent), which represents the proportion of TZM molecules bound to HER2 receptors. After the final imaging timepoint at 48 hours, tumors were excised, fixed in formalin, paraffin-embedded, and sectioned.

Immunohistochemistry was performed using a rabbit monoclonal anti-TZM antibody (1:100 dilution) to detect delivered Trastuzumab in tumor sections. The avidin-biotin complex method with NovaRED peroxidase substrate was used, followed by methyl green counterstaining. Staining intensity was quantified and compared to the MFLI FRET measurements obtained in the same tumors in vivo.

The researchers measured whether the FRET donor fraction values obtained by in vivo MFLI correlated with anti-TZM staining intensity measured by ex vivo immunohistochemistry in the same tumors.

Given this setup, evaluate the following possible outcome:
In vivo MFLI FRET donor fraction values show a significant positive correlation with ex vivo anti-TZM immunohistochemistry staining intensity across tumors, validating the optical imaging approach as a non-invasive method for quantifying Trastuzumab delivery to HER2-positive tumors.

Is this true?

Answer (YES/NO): YES